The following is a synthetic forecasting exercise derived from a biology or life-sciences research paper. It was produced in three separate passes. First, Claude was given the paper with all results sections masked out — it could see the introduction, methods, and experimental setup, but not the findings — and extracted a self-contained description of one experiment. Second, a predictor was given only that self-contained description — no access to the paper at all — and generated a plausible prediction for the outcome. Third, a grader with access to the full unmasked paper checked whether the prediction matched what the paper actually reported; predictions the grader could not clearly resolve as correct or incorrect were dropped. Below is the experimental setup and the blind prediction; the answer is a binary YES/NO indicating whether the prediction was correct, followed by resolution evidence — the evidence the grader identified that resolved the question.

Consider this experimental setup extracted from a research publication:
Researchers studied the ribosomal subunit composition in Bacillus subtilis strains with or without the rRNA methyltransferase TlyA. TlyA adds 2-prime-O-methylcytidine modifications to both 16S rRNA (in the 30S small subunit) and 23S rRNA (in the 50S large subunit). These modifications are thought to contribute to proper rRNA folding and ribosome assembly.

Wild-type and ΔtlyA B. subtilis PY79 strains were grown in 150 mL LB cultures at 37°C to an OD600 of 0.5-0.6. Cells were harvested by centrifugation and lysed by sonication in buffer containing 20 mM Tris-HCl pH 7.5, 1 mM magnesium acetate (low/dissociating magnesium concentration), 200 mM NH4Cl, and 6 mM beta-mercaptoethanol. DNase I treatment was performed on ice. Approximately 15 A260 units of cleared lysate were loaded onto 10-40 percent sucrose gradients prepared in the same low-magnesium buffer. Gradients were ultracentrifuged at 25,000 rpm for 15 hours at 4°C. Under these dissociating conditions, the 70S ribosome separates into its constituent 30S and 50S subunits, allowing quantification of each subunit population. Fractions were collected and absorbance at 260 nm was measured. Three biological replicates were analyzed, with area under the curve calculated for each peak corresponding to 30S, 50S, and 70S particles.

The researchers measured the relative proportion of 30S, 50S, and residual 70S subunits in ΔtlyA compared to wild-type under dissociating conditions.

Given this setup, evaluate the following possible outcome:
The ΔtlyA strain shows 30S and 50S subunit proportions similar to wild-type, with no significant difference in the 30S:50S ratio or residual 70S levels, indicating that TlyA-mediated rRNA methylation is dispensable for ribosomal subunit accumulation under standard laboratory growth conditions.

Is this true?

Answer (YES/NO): YES